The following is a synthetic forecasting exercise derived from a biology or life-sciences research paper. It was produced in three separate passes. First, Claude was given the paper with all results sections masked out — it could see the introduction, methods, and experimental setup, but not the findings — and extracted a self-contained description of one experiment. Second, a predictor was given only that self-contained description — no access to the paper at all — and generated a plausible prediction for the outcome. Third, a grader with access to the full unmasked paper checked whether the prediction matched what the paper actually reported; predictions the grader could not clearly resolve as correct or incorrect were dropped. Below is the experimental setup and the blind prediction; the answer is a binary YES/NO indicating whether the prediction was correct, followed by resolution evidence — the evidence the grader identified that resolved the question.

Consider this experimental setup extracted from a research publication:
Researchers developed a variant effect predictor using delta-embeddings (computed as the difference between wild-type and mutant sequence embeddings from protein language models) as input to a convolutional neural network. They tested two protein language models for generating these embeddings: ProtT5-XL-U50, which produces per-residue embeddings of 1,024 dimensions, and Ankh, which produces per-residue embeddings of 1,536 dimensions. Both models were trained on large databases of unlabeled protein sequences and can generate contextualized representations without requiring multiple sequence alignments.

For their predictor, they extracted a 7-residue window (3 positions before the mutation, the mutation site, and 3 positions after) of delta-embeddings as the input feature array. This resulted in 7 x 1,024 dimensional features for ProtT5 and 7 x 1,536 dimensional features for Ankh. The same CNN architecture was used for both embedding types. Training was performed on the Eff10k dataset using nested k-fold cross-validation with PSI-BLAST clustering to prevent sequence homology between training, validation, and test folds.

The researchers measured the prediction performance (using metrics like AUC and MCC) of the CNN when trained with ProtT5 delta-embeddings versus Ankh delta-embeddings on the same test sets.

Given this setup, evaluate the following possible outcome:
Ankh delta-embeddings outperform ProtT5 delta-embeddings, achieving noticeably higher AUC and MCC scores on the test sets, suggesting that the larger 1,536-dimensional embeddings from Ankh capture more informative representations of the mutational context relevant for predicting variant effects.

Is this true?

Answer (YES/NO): YES